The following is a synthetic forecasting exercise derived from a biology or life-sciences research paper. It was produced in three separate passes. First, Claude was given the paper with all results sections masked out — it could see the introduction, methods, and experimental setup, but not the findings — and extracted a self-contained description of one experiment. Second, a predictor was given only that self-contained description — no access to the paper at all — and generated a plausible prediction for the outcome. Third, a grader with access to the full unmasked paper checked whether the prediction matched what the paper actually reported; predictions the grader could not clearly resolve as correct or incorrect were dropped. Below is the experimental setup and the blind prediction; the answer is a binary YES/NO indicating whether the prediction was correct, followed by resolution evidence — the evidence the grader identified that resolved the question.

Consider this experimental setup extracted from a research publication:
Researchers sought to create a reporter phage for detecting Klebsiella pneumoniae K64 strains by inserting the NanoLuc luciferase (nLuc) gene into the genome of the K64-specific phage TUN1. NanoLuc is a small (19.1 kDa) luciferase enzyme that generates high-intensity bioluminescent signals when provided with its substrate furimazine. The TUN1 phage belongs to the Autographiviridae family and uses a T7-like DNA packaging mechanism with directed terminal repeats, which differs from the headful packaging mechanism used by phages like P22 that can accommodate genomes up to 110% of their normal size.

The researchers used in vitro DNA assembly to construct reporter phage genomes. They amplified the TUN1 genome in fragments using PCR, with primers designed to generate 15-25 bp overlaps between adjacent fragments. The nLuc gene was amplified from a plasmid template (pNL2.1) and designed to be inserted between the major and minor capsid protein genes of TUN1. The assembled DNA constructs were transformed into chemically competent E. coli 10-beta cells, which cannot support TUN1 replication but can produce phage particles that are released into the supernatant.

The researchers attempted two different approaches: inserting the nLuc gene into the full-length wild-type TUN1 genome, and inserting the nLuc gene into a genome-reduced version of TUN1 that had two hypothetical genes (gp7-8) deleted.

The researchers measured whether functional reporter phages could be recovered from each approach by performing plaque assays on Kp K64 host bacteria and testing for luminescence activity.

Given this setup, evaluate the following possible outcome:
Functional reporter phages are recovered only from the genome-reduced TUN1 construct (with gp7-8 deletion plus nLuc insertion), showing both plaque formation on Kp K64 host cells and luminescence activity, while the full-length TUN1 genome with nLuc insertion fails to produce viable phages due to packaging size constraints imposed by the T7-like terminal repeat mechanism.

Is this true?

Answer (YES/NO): YES